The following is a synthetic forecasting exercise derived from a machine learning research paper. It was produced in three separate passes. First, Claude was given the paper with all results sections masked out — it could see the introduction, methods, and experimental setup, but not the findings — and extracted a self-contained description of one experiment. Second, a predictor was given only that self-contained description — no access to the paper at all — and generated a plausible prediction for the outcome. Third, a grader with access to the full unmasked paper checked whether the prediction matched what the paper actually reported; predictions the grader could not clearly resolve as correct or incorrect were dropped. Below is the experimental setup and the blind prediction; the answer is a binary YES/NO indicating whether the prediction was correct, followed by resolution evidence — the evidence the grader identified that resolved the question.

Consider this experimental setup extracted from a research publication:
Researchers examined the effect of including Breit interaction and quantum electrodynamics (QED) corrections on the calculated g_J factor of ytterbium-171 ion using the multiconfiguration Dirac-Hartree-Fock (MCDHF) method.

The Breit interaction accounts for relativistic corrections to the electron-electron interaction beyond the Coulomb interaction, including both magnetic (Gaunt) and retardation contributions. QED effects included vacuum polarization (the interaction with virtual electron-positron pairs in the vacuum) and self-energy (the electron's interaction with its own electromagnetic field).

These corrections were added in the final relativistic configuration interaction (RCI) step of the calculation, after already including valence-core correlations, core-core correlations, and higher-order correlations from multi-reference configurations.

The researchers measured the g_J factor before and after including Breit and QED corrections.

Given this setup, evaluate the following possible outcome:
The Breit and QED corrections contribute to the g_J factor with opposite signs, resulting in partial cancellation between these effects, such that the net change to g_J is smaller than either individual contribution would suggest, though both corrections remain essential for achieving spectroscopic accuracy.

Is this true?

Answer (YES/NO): NO